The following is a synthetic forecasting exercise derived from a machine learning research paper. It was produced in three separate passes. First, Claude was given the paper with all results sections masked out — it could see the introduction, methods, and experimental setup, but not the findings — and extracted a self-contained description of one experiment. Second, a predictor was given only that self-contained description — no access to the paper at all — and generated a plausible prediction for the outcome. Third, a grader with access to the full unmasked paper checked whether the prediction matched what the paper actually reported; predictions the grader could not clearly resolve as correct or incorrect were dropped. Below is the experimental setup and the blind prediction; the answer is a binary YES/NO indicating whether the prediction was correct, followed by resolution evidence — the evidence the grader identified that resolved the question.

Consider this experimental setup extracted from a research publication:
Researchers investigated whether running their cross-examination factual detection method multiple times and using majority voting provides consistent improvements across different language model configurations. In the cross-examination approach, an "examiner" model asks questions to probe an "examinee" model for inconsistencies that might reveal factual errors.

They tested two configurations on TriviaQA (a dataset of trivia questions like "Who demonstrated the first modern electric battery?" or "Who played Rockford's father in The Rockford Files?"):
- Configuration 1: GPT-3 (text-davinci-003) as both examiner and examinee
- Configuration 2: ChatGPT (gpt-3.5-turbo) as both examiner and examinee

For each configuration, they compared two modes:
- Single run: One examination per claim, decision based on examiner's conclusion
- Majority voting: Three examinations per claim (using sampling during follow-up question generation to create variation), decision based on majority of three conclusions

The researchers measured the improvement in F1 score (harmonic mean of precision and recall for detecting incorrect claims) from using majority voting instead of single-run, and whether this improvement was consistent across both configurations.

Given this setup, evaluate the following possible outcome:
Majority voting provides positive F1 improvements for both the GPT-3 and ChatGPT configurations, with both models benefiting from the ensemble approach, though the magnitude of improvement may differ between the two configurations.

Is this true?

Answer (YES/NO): YES